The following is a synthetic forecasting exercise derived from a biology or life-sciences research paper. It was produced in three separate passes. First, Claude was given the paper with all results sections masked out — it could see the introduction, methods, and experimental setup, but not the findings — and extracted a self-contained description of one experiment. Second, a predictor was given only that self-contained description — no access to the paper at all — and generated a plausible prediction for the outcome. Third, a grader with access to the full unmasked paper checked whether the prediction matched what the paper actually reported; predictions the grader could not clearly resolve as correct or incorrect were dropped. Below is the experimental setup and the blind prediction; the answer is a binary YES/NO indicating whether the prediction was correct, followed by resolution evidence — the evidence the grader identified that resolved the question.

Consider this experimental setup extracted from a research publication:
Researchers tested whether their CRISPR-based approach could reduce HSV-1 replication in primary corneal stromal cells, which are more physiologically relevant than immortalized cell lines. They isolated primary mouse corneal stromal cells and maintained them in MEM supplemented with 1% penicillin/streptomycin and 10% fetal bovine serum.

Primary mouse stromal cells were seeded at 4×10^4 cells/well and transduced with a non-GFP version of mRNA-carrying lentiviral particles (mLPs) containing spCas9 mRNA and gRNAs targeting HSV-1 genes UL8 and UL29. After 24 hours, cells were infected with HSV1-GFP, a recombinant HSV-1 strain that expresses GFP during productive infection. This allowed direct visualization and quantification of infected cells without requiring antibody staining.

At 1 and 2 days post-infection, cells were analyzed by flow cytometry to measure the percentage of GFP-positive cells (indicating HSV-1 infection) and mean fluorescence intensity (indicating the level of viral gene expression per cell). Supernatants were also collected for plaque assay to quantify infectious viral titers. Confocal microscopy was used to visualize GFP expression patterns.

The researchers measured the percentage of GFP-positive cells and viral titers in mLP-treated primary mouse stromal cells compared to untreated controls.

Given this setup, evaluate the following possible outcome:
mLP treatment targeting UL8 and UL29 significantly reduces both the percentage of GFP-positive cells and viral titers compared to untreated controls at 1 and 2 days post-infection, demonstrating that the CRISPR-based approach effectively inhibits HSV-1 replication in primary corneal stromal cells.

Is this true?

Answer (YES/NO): YES